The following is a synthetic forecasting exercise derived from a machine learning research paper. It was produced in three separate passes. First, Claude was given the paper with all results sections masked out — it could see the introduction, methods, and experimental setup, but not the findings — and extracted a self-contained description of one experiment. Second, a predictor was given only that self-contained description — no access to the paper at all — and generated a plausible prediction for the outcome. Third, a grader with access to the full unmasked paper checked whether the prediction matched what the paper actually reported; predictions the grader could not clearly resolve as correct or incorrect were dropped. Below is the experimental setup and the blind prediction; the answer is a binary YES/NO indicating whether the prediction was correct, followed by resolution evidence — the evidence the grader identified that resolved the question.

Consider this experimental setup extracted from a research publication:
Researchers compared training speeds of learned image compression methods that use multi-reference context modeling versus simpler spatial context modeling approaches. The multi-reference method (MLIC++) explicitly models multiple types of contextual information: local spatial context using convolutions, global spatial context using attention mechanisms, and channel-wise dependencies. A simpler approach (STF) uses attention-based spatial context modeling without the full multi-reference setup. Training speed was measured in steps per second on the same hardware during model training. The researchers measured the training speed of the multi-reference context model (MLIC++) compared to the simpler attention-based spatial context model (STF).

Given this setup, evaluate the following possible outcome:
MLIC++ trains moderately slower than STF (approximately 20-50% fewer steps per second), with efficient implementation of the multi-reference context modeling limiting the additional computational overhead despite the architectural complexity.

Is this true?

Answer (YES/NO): NO